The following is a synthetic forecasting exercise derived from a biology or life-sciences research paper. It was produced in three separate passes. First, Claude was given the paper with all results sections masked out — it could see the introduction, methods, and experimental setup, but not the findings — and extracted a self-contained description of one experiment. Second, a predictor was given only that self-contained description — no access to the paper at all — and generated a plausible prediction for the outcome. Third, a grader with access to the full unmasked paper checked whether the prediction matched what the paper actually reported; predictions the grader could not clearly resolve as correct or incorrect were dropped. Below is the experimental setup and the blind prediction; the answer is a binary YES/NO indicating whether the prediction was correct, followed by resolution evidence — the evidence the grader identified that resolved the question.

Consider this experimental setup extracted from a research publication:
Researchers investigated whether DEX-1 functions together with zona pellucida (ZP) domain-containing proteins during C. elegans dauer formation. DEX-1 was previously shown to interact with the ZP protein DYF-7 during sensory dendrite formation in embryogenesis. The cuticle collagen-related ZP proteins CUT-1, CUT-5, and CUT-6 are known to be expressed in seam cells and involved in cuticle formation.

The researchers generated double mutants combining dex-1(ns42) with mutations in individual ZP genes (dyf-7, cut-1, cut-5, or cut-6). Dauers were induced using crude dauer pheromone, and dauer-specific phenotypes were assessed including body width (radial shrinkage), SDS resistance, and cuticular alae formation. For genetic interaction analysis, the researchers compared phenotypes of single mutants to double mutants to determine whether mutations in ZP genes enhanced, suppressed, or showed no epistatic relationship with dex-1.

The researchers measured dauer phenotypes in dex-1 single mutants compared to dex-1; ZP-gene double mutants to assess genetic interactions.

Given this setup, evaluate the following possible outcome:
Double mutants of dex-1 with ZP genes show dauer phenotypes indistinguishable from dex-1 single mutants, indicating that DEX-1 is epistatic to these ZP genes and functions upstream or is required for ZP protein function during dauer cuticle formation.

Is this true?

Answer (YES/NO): NO